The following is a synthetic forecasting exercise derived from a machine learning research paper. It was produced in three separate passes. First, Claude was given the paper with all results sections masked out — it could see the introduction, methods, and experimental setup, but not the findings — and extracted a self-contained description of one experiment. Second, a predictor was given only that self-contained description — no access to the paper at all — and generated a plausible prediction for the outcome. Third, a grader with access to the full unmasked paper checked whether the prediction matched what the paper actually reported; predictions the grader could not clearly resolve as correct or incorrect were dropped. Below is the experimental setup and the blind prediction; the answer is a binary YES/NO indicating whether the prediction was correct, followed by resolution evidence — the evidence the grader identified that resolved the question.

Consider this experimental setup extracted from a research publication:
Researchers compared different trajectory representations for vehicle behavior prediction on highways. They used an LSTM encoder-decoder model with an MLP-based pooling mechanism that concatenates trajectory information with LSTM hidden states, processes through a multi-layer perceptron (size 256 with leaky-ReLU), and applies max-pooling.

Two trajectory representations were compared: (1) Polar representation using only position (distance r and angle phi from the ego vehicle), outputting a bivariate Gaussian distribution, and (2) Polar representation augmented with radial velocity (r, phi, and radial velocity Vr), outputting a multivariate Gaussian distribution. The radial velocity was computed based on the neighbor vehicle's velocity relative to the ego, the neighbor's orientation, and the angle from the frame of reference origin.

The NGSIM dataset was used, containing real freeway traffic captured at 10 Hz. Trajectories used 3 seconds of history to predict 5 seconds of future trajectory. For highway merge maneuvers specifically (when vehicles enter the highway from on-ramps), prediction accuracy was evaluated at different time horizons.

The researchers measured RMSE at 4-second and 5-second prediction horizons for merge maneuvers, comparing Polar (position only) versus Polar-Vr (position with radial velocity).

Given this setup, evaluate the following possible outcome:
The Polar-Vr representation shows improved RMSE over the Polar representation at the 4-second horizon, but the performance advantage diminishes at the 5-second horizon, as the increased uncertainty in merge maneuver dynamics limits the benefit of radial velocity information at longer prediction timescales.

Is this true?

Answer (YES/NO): NO